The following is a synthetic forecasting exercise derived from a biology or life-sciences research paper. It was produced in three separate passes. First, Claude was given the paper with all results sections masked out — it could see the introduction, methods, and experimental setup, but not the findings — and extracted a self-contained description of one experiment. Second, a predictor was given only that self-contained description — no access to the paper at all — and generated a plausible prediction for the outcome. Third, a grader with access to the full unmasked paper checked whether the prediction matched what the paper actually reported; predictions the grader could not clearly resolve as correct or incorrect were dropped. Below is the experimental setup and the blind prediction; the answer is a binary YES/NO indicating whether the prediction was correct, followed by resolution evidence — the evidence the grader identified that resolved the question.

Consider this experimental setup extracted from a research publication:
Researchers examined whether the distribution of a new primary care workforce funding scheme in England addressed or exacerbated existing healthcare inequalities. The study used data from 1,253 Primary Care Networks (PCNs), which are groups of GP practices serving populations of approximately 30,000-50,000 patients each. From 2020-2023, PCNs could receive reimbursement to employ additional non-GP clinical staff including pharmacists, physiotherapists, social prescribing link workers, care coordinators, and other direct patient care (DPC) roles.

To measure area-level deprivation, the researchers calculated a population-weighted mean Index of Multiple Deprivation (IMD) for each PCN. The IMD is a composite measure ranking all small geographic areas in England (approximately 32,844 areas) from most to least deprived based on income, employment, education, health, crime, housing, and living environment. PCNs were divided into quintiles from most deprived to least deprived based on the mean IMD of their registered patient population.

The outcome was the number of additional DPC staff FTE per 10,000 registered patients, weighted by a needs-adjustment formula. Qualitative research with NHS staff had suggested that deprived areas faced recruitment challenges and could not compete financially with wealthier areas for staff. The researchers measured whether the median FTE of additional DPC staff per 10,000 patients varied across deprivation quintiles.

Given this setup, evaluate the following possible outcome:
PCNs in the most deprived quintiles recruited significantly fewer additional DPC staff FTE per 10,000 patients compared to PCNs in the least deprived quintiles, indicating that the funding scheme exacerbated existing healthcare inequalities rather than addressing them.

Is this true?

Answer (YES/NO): NO